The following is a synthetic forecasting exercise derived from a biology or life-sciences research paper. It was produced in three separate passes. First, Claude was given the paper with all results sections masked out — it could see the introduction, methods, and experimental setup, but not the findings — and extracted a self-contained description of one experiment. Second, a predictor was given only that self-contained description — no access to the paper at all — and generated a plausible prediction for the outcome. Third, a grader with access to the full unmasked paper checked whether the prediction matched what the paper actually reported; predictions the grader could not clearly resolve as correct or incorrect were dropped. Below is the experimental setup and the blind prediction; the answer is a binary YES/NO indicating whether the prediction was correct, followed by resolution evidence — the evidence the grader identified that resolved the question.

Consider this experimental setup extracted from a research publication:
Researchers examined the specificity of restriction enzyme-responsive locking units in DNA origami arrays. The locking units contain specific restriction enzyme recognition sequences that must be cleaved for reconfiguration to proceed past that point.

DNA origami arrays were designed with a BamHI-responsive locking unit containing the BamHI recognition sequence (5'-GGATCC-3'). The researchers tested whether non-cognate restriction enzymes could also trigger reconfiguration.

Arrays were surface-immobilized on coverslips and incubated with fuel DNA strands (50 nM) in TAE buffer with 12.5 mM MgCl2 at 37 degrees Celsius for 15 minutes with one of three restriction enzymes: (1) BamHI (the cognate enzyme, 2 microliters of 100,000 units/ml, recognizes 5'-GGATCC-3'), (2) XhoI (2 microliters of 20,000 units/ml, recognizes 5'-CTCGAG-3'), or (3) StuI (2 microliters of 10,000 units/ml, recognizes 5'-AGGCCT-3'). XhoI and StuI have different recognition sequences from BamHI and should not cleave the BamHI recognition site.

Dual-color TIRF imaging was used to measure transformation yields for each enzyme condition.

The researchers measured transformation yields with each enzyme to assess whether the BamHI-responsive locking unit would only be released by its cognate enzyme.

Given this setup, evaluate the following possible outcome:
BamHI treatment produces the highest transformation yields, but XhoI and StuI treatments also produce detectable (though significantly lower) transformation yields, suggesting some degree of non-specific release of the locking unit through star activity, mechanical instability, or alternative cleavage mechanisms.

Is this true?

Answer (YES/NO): NO